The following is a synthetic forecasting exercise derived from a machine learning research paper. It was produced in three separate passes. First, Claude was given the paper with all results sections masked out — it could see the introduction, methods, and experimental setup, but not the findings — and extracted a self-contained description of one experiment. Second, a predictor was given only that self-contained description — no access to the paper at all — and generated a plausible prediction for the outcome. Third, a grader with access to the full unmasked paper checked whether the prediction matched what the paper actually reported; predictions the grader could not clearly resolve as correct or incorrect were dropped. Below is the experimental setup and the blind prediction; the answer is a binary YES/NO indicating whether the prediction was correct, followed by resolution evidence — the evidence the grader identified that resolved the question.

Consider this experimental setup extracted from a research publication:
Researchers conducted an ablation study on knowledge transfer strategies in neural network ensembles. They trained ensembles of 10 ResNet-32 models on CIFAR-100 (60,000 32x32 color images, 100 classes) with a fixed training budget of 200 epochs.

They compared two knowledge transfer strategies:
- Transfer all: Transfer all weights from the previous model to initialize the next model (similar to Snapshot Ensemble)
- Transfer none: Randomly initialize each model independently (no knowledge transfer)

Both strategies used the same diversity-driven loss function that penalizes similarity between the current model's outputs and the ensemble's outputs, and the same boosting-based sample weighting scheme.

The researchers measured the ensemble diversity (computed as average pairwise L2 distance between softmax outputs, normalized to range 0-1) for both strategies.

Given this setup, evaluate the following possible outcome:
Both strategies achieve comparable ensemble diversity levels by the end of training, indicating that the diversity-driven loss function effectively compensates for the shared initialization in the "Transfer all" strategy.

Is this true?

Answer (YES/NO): NO